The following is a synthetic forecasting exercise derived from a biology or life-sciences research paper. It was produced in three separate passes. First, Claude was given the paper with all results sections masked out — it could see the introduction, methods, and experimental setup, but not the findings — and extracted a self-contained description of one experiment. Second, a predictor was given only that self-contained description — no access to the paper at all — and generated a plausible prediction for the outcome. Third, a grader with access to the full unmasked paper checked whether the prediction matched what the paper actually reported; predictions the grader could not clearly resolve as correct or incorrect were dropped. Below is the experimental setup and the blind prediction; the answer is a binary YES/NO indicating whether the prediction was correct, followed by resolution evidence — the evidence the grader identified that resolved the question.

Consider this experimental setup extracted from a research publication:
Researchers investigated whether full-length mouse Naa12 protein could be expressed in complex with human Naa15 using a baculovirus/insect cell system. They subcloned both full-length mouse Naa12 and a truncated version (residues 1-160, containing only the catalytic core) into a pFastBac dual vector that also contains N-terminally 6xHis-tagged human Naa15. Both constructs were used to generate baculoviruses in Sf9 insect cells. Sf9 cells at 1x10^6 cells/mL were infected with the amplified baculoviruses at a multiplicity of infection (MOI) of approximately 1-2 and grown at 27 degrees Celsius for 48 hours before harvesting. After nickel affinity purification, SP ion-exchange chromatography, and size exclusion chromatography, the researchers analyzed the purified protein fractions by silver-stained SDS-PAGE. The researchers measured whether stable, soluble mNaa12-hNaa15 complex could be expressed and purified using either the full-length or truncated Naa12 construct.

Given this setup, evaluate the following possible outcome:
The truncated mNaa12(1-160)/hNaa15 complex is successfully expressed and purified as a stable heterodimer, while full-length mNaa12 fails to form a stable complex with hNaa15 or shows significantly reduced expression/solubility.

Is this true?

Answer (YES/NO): YES